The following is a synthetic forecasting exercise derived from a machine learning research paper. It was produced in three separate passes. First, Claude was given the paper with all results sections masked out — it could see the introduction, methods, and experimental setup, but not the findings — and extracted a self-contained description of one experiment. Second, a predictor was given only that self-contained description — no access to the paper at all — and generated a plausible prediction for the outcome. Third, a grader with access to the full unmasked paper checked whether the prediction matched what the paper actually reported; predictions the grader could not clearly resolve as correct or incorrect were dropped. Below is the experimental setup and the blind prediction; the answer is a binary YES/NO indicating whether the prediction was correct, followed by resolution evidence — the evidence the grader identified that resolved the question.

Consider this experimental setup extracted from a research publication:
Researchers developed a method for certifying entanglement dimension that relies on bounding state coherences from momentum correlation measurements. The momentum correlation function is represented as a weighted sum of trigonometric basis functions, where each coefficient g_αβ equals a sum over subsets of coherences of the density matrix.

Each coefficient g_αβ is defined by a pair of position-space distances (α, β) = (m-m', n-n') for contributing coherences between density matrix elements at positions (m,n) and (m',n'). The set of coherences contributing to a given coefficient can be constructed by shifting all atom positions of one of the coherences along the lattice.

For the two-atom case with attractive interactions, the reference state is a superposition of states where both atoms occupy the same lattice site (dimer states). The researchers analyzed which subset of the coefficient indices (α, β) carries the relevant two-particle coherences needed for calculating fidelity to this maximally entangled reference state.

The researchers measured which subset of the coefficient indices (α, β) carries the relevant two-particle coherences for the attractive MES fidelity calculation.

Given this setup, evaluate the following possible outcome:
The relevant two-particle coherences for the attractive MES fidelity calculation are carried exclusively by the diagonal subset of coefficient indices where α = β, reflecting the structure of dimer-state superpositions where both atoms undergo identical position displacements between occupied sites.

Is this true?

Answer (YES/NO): YES